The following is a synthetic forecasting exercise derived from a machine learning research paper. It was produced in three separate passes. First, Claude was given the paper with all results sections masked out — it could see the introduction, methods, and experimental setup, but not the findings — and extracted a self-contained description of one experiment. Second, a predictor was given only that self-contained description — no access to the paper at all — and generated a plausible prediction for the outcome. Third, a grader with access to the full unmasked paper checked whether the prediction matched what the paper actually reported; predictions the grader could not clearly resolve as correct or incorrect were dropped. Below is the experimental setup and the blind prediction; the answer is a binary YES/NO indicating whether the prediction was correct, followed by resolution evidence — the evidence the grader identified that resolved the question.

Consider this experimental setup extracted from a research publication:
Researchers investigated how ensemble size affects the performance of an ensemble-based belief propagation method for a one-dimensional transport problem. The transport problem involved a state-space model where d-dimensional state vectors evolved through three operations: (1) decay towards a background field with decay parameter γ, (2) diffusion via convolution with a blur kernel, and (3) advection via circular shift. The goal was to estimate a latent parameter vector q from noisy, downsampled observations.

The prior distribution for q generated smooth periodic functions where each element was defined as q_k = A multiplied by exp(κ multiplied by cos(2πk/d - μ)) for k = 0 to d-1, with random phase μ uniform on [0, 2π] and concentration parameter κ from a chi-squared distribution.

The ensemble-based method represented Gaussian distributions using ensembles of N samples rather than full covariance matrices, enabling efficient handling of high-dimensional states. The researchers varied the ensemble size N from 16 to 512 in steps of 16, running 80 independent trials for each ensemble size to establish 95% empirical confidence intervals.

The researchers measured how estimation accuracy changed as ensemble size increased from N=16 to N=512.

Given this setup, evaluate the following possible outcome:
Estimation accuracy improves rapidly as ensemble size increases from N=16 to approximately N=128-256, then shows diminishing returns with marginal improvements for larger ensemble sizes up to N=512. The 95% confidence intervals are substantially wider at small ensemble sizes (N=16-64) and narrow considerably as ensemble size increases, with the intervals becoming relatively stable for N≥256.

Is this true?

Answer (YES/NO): NO